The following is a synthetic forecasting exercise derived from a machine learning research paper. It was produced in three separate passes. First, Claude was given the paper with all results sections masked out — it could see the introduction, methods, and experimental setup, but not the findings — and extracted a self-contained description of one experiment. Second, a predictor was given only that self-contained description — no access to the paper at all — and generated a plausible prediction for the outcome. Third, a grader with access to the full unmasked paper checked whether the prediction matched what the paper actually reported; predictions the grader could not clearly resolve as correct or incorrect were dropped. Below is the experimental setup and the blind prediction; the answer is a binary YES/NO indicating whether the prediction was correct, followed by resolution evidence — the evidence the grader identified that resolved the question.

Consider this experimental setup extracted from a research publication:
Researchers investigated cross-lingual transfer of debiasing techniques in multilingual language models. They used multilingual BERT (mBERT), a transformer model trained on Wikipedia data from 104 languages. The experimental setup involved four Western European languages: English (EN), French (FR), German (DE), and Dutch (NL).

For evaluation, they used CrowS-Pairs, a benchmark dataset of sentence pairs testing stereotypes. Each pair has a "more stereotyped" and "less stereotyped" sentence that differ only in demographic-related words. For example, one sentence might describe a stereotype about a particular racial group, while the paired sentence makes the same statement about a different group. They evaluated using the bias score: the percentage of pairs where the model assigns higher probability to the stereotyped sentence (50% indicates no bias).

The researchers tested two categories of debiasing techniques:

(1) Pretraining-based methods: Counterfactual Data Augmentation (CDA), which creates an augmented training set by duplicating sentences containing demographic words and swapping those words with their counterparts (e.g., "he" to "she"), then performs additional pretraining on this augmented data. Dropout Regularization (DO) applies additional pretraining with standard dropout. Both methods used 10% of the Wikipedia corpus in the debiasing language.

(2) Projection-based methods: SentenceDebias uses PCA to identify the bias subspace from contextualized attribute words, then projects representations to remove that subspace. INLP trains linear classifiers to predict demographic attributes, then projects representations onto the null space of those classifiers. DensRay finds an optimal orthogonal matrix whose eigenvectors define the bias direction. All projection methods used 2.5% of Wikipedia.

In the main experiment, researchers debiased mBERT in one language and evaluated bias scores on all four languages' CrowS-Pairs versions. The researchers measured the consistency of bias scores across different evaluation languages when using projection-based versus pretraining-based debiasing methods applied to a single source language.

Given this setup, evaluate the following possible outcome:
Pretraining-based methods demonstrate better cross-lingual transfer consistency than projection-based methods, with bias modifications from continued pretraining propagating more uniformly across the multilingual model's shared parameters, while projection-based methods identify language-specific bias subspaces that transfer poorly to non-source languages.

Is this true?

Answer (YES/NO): NO